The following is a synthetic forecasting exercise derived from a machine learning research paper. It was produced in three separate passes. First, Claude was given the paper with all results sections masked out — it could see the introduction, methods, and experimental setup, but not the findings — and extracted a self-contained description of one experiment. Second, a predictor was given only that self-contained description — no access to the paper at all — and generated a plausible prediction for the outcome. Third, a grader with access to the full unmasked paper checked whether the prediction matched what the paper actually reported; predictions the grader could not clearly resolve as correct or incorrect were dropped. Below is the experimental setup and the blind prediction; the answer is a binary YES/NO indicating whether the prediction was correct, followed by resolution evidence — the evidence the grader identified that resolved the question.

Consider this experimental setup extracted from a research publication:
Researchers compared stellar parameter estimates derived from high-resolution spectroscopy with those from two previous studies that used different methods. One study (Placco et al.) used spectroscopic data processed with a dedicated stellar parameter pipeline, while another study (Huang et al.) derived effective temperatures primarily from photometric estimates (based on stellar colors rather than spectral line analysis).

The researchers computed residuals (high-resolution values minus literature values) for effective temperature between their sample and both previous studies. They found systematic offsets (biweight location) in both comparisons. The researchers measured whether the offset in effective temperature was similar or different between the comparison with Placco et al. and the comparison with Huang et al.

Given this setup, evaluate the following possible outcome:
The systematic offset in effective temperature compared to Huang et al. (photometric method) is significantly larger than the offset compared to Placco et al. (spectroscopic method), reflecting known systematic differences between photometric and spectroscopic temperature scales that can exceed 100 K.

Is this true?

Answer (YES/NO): NO